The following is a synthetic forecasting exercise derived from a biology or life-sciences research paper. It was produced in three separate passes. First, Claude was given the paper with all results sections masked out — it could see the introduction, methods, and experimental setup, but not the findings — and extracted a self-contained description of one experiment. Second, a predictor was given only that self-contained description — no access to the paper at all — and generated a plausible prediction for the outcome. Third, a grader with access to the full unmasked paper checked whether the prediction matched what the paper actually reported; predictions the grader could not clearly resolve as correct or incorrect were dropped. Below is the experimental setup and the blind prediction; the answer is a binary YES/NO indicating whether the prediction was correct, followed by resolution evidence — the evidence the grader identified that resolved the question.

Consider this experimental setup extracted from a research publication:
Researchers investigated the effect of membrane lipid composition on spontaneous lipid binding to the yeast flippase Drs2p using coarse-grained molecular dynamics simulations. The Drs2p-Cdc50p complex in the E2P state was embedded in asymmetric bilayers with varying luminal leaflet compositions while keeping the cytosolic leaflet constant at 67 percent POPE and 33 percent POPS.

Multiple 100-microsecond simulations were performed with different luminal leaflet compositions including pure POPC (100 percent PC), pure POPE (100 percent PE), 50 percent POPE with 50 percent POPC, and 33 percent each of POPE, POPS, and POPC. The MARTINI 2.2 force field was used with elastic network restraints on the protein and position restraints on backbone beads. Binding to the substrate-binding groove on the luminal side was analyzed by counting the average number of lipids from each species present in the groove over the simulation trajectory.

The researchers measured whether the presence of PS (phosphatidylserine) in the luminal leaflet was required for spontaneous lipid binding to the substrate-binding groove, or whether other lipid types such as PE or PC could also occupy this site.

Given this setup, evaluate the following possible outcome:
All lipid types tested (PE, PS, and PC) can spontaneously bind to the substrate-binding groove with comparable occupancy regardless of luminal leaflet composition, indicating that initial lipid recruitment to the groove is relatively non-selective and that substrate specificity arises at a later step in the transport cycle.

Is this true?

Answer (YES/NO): NO